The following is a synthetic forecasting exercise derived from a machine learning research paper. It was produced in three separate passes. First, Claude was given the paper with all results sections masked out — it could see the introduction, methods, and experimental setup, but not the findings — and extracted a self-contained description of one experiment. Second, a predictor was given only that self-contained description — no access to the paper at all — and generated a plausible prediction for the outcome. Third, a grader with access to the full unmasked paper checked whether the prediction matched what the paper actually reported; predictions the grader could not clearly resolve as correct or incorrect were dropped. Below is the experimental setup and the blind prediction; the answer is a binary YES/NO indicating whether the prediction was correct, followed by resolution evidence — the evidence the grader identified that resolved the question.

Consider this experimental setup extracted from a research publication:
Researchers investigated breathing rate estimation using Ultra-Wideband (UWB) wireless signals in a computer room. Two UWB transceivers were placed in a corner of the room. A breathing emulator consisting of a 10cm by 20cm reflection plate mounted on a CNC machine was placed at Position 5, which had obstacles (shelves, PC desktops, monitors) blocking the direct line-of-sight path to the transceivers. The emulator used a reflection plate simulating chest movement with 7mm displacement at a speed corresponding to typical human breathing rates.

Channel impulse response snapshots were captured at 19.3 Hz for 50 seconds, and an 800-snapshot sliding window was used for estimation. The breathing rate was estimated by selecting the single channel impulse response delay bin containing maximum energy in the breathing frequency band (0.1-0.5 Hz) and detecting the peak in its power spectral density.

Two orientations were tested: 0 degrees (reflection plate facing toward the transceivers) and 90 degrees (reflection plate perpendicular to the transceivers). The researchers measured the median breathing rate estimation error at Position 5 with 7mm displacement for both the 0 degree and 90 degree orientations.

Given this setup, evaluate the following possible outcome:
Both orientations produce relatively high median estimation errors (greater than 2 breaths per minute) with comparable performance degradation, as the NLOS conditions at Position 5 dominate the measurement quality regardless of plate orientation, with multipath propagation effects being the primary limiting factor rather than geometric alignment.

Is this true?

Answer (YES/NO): NO